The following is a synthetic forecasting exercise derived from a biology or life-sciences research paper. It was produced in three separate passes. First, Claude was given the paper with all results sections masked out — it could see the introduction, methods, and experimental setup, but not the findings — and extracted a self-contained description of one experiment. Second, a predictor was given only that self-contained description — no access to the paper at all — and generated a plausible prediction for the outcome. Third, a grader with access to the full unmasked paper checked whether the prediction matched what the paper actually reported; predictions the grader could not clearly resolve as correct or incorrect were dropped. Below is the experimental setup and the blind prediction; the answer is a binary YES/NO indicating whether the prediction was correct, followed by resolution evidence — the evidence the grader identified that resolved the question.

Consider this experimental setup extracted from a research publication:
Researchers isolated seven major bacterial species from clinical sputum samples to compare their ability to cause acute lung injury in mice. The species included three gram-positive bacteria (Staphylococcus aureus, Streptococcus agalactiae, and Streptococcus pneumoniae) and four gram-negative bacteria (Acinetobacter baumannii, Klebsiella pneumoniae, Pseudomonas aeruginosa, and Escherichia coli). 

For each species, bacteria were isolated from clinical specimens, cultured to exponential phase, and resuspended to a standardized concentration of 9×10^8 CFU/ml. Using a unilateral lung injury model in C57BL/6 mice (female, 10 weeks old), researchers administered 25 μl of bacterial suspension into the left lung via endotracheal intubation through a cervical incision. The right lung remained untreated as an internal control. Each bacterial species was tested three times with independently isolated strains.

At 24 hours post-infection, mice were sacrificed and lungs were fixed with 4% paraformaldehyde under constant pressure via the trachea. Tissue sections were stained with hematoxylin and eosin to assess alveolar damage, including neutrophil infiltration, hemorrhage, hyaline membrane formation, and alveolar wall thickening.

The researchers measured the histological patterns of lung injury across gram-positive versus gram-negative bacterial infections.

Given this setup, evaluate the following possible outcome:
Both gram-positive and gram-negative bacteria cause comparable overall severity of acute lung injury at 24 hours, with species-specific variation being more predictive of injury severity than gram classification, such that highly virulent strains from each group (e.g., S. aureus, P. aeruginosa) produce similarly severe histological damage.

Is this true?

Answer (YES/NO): NO